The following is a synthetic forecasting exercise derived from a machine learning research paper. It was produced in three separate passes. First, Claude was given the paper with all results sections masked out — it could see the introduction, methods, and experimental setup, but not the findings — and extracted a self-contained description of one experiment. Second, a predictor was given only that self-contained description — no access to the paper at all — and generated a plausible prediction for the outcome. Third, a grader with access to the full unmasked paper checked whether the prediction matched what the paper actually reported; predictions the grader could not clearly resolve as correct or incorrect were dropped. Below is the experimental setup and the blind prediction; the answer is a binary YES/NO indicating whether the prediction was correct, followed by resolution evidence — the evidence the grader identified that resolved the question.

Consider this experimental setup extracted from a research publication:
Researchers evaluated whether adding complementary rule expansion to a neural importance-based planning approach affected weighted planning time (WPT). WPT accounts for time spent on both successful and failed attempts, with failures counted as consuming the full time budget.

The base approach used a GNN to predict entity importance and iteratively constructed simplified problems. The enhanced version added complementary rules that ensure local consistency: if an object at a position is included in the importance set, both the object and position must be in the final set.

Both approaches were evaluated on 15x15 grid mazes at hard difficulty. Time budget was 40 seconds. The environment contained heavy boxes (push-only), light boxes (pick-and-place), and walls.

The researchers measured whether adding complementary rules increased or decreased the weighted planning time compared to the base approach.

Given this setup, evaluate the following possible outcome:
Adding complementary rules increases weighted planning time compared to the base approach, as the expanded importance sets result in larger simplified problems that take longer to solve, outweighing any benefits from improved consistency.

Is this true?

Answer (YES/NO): NO